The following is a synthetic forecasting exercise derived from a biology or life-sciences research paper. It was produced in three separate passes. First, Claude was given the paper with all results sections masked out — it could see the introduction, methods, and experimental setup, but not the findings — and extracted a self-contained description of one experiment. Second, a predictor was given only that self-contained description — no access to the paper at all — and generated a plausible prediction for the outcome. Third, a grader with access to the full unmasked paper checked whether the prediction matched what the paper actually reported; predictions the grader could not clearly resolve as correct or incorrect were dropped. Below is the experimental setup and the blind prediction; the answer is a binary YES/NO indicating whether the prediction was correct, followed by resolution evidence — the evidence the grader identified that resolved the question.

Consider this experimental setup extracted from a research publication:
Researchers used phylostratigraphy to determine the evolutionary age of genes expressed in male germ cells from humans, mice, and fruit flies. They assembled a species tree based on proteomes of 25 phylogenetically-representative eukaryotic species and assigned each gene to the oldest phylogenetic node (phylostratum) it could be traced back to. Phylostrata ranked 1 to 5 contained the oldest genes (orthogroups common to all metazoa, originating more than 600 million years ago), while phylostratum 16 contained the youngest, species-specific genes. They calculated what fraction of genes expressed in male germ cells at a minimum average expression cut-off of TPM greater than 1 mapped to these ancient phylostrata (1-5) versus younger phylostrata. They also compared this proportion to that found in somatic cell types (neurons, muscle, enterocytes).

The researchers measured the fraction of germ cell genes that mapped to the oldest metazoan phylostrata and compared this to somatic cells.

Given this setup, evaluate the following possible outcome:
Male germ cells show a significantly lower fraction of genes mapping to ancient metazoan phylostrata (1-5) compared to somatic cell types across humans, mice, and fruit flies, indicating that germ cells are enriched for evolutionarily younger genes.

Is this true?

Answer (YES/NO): NO